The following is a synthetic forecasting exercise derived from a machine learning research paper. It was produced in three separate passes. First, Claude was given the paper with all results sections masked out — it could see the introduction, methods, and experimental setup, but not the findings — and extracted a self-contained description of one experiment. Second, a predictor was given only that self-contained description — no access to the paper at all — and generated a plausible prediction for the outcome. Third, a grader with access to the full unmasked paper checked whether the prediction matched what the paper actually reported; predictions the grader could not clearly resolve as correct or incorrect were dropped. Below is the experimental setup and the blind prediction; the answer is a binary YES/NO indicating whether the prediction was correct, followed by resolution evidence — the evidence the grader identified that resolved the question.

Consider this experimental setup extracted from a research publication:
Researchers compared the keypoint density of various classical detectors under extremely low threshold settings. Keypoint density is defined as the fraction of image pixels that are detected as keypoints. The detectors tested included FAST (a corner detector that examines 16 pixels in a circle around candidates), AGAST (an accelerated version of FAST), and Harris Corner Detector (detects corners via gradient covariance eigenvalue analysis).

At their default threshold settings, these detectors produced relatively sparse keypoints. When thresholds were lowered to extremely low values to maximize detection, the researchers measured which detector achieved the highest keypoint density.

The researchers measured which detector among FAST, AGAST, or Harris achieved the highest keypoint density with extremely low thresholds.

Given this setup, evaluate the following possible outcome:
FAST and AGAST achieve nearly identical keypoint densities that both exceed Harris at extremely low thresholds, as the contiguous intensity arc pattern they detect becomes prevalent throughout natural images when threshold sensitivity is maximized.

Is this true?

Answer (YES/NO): YES